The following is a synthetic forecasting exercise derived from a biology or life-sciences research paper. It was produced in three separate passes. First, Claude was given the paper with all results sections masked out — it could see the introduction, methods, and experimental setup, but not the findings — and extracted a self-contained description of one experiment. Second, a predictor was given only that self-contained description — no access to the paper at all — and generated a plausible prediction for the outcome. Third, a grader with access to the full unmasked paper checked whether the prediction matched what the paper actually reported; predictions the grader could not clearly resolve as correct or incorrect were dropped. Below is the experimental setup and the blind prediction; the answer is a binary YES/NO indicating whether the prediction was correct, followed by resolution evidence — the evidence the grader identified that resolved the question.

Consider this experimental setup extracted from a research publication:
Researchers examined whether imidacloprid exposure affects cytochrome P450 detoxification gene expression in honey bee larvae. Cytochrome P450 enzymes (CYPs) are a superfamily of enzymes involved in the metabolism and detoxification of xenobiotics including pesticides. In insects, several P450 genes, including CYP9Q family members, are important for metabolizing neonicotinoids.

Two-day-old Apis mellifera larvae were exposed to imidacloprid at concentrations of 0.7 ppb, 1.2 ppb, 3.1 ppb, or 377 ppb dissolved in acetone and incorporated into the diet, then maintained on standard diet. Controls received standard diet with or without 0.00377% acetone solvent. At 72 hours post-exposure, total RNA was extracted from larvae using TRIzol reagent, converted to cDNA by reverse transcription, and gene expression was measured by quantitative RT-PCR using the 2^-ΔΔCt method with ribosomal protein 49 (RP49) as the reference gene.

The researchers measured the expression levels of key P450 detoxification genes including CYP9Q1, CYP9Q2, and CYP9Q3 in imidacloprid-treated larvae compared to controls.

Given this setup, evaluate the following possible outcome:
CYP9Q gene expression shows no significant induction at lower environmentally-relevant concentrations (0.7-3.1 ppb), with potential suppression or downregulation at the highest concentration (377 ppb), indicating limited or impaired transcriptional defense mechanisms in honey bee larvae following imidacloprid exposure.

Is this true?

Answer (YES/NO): NO